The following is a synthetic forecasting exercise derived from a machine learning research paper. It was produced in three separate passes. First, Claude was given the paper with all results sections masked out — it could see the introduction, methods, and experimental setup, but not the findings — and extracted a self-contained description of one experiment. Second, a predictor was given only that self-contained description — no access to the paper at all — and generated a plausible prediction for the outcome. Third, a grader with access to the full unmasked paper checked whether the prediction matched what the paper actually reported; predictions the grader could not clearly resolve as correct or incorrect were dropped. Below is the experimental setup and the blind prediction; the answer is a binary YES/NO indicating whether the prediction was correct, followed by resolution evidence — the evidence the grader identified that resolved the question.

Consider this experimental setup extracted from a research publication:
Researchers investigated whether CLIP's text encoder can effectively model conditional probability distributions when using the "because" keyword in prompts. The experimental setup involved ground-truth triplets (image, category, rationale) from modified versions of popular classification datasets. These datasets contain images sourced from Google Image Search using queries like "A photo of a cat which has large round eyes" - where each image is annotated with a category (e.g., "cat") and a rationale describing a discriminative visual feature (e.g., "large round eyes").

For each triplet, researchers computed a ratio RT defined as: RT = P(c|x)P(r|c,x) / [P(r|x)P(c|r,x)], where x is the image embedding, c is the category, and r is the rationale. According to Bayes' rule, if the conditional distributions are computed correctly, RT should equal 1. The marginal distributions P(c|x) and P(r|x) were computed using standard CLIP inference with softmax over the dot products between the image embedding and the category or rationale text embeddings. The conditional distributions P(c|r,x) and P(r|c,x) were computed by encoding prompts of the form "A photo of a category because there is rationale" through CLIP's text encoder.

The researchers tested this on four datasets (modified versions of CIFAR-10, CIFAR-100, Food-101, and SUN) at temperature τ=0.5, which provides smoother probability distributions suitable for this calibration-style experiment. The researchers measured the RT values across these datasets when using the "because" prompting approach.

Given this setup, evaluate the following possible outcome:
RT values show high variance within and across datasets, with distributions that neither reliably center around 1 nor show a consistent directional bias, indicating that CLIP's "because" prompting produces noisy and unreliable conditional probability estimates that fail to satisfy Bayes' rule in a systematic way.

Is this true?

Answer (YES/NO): NO